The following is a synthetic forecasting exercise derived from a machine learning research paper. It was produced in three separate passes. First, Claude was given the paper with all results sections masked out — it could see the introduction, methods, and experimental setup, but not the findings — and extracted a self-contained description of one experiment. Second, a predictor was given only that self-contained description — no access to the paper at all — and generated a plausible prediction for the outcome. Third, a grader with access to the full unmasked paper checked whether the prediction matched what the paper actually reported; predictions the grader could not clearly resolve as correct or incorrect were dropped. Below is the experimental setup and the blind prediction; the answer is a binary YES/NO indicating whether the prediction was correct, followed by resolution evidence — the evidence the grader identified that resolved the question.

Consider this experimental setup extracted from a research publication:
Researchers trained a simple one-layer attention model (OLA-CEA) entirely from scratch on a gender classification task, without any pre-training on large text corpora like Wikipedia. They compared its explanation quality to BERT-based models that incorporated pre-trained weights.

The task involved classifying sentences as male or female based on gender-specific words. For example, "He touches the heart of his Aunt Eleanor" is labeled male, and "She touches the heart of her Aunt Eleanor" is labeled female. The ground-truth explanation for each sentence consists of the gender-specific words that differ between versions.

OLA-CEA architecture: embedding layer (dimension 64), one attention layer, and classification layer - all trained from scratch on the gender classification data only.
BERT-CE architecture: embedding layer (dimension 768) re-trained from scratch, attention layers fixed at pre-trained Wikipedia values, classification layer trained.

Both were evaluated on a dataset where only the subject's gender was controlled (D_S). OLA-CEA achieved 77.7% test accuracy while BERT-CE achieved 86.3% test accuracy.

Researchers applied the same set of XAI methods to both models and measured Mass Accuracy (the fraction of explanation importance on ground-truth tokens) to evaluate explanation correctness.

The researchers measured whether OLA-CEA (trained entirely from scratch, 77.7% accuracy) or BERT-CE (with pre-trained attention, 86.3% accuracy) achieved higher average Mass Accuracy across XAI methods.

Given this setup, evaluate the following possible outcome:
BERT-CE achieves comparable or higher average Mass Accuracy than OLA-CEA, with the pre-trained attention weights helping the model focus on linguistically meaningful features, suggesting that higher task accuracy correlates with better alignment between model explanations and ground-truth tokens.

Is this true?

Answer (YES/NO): NO